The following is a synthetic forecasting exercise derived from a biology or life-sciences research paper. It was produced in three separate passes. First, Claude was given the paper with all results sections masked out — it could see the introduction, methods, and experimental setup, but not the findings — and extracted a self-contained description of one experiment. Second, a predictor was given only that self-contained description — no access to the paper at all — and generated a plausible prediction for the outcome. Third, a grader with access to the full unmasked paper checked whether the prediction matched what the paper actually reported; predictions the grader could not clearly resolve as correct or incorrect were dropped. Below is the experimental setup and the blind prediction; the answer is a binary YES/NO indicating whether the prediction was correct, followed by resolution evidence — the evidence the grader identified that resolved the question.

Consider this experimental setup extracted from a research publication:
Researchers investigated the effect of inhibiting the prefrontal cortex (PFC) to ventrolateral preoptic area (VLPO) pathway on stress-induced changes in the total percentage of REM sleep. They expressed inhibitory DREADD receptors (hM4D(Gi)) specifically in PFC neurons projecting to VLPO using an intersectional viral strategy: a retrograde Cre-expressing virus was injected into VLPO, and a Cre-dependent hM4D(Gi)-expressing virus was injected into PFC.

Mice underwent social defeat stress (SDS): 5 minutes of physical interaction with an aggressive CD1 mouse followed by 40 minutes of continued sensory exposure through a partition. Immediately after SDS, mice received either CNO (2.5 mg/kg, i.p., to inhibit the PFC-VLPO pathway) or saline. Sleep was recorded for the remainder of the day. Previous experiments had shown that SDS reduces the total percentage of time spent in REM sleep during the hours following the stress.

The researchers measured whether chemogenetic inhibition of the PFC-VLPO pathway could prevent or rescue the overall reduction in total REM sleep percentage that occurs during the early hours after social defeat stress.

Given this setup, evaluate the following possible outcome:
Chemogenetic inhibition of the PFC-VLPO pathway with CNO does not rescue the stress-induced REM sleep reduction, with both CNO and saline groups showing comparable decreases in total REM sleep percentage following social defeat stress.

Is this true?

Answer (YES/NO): YES